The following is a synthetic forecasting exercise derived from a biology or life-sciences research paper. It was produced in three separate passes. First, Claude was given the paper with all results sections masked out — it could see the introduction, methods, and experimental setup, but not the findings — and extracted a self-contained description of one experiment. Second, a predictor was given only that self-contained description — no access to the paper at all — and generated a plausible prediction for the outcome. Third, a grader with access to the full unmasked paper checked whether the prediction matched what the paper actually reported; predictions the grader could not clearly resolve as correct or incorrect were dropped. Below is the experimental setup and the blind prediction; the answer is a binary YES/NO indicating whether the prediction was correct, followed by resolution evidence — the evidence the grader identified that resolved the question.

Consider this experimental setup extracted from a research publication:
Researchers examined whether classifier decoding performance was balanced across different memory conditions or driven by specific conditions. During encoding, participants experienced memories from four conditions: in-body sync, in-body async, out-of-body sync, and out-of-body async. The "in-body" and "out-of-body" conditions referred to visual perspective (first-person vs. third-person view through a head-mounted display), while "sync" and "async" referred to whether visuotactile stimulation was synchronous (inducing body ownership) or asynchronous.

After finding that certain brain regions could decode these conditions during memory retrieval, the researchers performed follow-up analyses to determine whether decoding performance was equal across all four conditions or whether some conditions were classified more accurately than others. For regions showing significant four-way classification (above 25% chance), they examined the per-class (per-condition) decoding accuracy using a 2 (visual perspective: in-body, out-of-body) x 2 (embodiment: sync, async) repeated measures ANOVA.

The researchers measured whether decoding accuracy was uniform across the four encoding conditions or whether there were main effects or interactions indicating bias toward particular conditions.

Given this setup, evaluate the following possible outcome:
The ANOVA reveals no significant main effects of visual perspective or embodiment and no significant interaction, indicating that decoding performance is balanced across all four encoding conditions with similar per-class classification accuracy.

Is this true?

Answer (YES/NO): YES